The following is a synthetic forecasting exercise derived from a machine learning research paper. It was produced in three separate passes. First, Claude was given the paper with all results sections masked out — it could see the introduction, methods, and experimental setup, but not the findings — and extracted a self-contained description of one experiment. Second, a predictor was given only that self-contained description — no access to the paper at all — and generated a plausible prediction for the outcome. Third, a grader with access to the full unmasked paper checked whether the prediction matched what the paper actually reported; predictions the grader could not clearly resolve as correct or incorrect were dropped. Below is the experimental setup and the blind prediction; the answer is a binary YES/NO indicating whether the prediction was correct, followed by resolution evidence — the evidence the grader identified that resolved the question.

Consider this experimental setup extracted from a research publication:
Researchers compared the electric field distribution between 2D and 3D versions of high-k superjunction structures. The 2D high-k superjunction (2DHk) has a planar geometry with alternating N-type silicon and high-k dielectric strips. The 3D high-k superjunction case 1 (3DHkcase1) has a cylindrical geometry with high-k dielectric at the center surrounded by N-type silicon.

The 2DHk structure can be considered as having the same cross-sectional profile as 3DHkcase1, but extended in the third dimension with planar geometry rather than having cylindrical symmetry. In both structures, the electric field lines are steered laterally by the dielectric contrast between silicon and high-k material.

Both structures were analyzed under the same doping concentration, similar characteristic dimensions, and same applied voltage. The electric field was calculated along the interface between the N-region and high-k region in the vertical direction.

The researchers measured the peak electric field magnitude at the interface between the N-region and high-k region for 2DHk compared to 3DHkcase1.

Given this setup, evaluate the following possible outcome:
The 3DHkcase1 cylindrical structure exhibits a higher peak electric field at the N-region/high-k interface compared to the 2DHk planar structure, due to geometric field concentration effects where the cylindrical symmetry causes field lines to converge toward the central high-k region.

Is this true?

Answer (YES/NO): NO